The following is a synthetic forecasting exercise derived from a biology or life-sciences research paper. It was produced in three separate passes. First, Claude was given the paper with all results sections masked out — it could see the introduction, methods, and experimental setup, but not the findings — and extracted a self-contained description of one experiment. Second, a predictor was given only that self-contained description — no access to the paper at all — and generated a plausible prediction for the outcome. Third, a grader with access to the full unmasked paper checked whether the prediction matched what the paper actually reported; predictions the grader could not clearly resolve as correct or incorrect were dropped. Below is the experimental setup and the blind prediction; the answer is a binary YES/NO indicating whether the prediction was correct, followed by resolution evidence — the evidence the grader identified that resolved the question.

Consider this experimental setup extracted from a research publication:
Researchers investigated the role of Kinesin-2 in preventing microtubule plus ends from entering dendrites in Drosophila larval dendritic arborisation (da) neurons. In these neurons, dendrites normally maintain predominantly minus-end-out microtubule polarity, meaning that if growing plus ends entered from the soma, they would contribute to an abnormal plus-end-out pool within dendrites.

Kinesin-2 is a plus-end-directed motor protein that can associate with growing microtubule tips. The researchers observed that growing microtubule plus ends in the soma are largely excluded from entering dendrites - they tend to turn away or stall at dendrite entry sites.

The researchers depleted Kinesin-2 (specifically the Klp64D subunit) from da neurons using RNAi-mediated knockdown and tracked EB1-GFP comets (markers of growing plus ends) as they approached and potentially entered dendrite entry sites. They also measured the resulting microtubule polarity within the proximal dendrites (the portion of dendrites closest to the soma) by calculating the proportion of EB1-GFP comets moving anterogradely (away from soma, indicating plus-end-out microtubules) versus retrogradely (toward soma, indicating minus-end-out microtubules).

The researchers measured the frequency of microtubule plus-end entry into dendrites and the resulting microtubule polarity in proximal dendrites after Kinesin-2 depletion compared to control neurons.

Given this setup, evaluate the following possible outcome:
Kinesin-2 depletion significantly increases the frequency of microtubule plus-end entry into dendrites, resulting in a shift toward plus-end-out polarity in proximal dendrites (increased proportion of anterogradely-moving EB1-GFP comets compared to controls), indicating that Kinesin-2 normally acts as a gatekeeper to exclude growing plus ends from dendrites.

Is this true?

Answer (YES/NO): YES